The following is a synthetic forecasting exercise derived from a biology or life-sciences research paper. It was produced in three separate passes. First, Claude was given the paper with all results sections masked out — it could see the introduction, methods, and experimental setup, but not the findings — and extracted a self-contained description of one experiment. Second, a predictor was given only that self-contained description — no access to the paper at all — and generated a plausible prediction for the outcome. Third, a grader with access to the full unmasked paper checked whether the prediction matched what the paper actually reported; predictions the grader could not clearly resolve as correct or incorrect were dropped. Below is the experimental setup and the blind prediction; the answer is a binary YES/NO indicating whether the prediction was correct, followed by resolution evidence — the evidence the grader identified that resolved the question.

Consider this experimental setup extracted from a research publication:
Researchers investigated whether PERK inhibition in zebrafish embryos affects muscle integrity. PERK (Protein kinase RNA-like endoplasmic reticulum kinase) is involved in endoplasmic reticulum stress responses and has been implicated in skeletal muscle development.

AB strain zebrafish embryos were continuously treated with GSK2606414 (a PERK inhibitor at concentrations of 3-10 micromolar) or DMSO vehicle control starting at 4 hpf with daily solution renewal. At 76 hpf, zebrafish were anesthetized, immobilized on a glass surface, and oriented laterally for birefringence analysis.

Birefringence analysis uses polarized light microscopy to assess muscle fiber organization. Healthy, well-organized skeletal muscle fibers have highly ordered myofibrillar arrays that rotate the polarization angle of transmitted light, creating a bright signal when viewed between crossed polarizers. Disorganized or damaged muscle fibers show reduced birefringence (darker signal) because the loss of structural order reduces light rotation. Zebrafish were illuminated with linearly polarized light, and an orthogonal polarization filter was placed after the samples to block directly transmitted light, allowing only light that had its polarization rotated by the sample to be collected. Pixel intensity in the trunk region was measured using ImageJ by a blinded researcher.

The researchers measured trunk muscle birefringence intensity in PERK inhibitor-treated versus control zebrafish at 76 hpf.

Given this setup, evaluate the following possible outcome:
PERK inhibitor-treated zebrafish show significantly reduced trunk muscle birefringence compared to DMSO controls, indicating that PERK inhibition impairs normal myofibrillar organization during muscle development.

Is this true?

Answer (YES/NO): YES